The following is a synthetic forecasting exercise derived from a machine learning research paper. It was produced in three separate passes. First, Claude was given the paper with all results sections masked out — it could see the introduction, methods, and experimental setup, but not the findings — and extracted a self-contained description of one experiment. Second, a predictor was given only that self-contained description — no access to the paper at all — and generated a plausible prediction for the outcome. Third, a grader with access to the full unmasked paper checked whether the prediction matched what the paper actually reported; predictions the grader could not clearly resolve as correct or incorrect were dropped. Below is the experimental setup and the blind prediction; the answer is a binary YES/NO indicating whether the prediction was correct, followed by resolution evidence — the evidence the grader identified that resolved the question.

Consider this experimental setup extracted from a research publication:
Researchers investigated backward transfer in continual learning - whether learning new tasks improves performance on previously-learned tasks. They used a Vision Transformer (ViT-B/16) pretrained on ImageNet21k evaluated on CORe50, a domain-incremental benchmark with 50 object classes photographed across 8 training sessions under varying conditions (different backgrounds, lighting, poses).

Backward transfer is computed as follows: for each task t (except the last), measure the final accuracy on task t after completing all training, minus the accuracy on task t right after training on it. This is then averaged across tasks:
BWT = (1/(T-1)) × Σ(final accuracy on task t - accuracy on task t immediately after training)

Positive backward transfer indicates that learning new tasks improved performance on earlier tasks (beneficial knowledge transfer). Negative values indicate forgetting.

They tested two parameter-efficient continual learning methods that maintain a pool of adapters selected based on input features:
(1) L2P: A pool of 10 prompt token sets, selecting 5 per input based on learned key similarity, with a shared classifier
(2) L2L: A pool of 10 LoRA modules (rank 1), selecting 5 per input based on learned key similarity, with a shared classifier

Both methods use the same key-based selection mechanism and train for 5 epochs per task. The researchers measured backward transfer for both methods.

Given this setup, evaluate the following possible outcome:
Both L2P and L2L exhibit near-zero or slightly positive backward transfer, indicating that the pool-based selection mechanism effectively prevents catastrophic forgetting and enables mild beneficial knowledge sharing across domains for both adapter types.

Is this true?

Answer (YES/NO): NO